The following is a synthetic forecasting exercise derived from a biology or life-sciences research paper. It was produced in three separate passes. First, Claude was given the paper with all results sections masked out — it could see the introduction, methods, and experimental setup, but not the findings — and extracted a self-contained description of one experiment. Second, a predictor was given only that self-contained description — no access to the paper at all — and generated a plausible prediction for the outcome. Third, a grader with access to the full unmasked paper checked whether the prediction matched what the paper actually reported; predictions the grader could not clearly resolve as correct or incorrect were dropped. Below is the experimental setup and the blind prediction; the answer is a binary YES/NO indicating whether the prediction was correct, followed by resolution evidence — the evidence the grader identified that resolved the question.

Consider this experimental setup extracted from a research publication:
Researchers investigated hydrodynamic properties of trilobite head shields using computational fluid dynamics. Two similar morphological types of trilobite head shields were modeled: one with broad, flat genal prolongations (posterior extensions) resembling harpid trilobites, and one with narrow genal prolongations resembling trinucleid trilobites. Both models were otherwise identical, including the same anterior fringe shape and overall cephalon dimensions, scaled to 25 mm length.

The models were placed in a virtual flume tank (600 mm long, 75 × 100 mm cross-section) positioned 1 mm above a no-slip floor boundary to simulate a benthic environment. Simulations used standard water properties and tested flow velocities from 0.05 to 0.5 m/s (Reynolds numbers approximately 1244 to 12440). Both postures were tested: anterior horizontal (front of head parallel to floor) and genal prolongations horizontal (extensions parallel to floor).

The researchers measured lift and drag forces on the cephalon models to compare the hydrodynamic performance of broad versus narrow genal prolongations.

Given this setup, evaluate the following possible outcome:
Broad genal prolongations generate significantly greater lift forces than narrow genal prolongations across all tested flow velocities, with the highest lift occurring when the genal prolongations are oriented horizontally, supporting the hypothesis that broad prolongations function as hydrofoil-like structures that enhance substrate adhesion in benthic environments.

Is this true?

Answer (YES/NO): NO